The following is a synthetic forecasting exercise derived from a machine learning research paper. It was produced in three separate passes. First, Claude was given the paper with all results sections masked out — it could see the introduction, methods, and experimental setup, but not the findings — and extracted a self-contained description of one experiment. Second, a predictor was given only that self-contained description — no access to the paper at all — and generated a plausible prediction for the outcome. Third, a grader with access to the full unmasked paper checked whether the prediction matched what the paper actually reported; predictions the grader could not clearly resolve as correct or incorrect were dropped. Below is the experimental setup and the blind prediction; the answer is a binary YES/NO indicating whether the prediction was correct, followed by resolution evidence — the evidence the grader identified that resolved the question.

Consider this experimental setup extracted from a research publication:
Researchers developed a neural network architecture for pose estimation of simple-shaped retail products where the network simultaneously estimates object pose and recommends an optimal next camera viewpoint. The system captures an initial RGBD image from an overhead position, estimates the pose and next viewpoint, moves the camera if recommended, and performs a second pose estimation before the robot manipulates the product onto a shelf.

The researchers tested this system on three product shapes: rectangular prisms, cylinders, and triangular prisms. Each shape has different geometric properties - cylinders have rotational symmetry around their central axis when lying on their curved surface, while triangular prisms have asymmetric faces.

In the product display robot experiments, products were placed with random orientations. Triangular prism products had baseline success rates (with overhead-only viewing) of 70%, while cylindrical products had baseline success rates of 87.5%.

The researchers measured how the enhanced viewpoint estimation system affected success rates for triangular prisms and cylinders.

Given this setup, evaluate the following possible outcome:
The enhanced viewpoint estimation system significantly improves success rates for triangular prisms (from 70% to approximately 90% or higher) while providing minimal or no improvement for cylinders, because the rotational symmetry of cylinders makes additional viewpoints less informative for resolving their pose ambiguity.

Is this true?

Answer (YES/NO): NO